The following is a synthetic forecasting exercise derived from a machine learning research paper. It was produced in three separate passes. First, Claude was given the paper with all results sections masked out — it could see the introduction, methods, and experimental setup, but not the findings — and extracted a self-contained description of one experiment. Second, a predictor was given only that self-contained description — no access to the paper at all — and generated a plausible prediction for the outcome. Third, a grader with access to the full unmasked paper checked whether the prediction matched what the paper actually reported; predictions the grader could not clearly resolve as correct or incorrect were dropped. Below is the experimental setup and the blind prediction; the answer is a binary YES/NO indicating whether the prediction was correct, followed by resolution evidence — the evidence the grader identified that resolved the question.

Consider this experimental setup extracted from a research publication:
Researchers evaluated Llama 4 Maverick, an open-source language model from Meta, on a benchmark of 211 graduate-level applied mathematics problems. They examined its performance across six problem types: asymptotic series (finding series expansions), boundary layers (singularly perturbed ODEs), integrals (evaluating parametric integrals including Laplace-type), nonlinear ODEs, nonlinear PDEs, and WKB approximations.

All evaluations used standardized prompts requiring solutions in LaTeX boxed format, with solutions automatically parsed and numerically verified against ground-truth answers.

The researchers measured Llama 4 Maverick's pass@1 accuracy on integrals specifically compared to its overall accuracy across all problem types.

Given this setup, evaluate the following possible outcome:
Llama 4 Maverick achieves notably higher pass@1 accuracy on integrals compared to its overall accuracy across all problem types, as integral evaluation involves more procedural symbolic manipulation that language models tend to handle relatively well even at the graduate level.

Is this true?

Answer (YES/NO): YES